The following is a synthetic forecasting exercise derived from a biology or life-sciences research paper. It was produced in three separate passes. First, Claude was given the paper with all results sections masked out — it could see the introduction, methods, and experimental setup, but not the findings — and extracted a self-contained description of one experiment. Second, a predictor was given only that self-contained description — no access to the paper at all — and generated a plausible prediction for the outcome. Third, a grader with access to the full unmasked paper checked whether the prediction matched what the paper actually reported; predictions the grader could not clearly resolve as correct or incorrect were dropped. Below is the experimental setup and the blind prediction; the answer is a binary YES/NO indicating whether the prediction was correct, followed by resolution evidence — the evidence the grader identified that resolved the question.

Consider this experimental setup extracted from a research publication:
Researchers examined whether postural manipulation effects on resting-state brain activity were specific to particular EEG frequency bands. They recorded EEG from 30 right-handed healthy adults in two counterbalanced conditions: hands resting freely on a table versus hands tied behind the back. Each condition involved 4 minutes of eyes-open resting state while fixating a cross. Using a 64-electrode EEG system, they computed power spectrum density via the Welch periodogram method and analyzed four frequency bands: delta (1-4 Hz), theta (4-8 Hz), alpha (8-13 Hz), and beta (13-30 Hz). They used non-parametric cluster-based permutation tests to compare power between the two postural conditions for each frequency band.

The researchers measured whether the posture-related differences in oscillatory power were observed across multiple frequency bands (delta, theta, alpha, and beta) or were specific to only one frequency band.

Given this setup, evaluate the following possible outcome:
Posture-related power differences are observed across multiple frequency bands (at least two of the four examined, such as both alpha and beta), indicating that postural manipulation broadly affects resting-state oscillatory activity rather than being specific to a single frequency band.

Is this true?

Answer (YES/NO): NO